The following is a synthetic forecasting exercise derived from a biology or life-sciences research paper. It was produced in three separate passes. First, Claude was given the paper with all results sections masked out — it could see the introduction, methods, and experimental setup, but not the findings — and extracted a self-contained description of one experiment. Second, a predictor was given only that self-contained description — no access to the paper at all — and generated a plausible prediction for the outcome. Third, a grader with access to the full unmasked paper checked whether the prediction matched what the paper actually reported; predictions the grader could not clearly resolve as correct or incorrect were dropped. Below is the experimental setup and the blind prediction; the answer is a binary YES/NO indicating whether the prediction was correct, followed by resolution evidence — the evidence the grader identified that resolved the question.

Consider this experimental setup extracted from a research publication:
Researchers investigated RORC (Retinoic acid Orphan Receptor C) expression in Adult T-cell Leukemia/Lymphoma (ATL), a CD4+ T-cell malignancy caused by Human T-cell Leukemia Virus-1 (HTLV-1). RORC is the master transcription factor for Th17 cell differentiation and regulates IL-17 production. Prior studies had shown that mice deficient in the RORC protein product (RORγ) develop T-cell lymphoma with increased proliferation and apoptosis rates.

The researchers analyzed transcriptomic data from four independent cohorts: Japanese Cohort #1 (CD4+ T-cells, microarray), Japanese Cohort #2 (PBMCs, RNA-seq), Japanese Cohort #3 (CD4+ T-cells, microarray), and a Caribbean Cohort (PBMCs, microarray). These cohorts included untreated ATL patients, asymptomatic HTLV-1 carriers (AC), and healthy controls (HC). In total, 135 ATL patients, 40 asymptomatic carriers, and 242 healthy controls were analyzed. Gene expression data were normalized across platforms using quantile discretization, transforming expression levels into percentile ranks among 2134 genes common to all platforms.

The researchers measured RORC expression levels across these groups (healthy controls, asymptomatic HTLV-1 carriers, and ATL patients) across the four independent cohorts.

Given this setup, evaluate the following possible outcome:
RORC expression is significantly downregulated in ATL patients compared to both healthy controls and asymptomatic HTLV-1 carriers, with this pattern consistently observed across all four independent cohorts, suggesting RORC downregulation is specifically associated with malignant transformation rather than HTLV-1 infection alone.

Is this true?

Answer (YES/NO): NO